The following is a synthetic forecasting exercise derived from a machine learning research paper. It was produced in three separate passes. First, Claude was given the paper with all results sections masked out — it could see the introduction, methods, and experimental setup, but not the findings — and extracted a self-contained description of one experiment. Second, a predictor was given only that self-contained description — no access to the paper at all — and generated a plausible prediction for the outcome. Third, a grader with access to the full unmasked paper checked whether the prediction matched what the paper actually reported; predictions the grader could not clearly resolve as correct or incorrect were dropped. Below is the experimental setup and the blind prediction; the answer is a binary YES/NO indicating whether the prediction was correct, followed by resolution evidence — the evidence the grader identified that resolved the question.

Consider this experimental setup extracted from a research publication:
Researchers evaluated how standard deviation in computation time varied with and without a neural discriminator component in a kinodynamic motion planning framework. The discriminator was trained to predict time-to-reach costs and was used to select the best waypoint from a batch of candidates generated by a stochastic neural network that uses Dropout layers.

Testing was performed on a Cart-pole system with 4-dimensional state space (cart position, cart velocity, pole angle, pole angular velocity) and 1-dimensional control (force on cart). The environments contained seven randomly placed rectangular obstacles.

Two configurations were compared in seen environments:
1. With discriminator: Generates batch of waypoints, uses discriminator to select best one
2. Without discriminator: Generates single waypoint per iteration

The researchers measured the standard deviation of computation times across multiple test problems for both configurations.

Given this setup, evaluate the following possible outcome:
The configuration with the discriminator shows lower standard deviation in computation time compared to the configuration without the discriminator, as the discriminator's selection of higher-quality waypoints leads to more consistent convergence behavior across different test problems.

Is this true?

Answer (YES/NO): YES